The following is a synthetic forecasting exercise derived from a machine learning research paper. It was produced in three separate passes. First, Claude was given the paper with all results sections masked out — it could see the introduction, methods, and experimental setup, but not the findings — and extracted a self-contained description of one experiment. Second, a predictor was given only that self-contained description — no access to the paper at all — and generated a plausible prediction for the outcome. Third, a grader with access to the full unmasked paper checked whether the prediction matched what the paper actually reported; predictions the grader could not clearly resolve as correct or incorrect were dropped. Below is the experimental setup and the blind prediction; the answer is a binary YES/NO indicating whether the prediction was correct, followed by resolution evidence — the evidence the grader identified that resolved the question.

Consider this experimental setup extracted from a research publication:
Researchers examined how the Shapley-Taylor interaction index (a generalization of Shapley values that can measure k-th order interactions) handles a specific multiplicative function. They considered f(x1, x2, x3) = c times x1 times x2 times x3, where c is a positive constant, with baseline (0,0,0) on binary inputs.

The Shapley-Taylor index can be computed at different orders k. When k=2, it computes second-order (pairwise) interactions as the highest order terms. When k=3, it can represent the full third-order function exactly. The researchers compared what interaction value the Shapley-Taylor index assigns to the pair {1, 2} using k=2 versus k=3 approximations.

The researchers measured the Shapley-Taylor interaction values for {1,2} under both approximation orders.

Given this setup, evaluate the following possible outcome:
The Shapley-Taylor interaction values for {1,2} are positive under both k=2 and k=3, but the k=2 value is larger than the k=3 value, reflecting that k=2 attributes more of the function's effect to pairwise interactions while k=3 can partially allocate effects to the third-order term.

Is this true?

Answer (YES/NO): NO